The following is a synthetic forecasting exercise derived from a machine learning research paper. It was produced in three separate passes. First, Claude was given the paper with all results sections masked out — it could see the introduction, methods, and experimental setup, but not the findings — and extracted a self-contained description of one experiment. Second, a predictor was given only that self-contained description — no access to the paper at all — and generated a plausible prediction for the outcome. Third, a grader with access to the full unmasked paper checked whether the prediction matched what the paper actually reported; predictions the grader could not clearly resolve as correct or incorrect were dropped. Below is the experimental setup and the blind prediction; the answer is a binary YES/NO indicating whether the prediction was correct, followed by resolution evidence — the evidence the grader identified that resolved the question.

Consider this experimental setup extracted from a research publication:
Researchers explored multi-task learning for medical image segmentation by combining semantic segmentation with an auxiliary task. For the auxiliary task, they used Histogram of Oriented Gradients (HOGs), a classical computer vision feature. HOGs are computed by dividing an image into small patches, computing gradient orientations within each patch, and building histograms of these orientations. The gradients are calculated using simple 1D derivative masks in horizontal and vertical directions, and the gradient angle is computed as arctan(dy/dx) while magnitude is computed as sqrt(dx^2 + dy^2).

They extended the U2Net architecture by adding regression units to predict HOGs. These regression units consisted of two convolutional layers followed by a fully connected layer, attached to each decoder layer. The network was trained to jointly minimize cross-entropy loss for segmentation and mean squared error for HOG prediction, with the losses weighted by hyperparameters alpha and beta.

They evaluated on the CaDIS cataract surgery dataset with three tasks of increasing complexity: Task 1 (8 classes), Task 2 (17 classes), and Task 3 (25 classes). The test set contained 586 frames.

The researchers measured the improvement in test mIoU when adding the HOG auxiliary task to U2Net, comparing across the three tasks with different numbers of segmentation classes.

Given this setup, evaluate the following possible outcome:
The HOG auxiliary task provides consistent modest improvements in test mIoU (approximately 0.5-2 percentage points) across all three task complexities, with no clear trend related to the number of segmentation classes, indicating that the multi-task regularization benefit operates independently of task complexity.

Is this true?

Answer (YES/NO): NO